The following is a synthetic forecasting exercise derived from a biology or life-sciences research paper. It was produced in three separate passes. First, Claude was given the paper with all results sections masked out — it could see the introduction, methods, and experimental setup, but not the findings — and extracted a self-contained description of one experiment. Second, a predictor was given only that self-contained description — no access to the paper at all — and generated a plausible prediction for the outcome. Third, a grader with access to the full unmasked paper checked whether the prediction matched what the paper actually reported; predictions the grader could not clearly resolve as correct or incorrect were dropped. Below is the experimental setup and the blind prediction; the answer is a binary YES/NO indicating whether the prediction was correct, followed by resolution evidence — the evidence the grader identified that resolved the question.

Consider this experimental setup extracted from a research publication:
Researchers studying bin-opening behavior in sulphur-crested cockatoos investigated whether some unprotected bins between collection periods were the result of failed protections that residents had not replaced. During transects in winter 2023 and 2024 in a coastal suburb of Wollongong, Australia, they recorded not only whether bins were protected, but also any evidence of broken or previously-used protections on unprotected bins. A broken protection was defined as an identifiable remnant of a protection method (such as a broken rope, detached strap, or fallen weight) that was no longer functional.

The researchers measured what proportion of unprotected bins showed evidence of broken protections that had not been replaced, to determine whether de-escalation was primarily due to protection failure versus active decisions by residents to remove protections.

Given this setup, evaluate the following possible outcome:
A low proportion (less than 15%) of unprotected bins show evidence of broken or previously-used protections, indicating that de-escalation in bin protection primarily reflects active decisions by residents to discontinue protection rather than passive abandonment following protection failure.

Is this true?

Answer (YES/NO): YES